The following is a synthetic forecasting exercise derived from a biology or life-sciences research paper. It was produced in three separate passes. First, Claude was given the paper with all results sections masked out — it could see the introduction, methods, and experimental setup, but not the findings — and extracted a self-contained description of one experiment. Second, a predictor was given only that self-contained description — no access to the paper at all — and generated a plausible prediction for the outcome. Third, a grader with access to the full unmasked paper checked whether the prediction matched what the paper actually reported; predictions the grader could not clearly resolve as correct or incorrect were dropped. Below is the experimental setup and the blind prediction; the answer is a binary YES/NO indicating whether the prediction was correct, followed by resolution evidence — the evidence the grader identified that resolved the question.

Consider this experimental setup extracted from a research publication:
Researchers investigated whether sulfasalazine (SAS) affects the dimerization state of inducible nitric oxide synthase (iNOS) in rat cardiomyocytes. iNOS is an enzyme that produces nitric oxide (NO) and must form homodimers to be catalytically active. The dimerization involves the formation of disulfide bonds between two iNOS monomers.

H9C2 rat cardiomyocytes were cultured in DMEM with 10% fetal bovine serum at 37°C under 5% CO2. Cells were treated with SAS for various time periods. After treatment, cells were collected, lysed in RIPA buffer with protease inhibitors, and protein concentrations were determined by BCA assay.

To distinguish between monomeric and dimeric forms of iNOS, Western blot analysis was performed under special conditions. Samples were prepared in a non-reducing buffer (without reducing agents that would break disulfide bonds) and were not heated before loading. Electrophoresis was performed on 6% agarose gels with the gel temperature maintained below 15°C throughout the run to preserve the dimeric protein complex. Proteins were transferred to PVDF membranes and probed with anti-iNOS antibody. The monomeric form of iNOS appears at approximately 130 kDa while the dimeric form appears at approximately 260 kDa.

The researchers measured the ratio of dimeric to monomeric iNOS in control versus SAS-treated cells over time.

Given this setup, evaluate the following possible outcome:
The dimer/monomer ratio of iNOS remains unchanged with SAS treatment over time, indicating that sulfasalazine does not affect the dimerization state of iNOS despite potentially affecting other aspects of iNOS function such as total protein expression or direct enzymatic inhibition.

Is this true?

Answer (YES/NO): NO